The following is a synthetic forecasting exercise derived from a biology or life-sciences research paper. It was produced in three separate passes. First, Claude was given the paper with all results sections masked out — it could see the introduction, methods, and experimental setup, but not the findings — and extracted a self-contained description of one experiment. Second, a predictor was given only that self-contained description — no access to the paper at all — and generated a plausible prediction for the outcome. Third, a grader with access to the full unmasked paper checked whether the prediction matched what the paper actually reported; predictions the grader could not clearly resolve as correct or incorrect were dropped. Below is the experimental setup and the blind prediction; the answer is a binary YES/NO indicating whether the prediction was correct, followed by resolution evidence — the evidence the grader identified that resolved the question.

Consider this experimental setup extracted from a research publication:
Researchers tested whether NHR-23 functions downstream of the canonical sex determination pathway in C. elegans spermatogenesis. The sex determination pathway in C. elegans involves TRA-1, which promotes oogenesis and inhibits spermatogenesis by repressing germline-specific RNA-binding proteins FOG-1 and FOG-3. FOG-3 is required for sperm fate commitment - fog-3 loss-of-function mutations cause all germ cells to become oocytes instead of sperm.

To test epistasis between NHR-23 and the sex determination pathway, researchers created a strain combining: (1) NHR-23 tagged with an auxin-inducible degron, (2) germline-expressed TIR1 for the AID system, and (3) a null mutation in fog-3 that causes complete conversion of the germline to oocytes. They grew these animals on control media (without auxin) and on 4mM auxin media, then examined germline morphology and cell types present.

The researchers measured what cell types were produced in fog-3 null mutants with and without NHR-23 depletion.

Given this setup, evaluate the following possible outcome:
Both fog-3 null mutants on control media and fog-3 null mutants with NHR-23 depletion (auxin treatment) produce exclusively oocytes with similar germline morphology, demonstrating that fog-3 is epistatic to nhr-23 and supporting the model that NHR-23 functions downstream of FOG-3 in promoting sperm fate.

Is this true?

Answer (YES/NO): NO